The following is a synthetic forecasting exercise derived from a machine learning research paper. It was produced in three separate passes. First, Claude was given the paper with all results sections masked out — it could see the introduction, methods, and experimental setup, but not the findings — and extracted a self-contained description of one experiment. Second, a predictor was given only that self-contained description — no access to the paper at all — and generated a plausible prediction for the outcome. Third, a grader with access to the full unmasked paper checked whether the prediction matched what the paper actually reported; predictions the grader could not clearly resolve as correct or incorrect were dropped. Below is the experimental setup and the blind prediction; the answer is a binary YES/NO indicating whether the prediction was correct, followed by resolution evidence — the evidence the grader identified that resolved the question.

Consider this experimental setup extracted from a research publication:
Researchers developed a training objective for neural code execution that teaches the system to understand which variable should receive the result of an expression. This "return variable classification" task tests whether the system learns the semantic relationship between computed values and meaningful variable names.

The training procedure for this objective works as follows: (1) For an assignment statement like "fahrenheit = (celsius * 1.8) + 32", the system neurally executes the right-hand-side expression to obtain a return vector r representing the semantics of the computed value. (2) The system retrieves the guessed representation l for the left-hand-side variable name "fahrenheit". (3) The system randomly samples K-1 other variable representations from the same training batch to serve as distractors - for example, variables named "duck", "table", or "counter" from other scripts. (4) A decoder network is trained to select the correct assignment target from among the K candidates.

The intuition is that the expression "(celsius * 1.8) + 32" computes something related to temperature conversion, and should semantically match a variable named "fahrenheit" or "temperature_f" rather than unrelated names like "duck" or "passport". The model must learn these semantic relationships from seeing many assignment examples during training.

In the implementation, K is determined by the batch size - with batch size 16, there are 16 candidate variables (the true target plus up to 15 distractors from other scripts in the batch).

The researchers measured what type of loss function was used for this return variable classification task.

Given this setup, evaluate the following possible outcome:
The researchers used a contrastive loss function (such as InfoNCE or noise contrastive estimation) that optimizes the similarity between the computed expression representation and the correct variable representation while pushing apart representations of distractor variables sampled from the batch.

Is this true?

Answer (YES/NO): NO